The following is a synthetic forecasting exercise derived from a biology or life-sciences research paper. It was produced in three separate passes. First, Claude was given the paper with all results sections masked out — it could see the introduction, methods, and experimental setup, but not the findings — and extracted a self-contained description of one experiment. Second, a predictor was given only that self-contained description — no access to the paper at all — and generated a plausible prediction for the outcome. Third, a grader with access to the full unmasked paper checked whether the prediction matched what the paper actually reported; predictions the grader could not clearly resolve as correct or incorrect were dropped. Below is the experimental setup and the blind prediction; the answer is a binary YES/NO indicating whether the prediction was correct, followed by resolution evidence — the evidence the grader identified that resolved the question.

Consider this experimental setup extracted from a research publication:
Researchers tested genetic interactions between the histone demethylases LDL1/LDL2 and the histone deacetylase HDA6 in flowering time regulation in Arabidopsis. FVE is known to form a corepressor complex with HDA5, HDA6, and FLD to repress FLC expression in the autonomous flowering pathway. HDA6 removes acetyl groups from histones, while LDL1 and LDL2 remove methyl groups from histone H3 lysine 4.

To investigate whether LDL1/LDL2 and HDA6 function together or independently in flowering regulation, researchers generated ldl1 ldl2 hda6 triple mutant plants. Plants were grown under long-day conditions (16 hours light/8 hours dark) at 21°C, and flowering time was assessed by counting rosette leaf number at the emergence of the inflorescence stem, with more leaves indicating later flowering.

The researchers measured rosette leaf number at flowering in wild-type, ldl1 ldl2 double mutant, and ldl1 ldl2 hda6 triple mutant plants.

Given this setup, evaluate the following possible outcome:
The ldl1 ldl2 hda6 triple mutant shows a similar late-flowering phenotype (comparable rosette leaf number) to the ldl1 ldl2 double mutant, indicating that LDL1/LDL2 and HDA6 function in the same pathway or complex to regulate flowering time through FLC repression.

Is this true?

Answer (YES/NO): NO